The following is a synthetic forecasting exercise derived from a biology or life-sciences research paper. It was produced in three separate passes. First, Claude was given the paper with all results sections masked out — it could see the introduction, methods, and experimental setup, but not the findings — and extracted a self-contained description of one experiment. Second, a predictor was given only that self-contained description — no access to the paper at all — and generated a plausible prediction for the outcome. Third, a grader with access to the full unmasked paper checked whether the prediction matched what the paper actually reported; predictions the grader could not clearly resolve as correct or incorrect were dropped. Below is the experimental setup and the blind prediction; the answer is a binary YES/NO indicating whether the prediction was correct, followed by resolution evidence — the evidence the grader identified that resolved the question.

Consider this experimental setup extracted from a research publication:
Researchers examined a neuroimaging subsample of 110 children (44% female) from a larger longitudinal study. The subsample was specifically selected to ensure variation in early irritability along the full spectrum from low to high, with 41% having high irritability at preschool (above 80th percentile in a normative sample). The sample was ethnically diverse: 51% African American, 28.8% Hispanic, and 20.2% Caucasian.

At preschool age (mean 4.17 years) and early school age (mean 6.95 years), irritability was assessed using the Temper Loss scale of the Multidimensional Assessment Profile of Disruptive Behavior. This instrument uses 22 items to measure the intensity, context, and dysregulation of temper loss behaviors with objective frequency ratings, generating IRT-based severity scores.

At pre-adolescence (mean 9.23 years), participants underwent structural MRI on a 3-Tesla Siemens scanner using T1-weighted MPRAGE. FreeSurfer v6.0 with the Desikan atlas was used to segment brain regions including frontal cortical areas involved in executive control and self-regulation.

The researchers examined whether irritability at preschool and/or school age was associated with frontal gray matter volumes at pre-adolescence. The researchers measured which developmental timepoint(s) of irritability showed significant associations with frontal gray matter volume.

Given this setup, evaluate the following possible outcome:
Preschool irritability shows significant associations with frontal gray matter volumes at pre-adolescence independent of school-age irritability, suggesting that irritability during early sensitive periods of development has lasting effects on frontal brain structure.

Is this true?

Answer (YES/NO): NO